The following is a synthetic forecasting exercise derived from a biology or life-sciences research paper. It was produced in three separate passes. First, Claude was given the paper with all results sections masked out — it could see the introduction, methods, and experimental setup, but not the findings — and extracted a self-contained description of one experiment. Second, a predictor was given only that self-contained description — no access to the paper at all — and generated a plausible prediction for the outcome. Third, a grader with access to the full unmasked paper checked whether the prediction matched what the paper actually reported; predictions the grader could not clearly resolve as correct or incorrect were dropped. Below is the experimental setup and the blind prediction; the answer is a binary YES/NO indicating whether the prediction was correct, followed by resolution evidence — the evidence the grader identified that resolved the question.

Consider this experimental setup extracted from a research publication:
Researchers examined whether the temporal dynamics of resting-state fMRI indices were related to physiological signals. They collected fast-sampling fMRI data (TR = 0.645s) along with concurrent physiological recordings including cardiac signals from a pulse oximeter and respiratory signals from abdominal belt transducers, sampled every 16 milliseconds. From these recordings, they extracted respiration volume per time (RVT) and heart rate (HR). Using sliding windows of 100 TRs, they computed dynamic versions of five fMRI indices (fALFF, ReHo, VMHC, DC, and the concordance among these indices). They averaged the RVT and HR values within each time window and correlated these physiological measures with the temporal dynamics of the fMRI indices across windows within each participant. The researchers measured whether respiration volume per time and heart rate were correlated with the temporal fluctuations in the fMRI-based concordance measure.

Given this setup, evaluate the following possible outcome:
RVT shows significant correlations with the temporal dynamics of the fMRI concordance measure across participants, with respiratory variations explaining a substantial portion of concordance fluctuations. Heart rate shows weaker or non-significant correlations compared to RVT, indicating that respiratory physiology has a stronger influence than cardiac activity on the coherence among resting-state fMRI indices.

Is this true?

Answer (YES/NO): NO